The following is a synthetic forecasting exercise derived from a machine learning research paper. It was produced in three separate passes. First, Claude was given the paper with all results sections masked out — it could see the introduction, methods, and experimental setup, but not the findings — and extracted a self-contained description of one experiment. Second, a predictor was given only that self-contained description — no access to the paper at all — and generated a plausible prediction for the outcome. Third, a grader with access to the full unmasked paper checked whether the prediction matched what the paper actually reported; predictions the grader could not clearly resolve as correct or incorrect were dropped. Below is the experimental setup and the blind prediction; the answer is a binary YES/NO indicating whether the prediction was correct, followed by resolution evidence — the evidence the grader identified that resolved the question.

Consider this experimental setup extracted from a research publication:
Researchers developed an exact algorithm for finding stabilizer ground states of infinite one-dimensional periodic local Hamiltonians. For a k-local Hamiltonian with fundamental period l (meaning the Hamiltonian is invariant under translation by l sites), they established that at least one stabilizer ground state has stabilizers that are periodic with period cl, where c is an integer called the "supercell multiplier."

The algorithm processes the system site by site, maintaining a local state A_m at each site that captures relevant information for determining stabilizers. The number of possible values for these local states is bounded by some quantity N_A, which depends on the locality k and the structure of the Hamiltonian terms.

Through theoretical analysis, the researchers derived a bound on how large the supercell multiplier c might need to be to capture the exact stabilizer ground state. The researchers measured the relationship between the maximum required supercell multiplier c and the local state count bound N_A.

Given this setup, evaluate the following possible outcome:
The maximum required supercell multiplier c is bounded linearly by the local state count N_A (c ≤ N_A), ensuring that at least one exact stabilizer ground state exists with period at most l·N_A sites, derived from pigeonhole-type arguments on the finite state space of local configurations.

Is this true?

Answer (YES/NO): YES